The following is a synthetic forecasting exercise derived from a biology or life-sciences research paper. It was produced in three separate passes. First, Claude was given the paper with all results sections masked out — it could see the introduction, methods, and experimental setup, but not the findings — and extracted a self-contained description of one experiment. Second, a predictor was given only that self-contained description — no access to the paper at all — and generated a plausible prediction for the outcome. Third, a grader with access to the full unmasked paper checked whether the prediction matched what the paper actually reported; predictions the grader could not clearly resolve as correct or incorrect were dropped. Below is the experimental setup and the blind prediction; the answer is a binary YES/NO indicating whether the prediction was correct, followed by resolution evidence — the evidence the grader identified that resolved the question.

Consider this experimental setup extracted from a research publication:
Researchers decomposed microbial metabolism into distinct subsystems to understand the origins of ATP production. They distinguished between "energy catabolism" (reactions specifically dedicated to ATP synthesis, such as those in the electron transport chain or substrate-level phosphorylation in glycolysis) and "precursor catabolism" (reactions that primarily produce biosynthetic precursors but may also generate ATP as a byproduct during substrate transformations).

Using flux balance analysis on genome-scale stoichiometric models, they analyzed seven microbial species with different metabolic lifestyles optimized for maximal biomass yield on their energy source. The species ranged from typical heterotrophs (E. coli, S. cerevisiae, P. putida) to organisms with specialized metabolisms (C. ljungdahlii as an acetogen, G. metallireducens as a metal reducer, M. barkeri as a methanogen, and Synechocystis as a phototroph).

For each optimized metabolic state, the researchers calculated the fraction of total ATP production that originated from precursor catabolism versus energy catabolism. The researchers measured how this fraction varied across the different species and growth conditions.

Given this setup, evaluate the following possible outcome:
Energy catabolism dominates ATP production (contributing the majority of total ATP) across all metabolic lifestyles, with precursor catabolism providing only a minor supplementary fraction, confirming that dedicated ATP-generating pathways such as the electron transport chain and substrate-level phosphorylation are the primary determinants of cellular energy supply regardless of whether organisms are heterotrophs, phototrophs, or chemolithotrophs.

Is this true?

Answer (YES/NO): NO